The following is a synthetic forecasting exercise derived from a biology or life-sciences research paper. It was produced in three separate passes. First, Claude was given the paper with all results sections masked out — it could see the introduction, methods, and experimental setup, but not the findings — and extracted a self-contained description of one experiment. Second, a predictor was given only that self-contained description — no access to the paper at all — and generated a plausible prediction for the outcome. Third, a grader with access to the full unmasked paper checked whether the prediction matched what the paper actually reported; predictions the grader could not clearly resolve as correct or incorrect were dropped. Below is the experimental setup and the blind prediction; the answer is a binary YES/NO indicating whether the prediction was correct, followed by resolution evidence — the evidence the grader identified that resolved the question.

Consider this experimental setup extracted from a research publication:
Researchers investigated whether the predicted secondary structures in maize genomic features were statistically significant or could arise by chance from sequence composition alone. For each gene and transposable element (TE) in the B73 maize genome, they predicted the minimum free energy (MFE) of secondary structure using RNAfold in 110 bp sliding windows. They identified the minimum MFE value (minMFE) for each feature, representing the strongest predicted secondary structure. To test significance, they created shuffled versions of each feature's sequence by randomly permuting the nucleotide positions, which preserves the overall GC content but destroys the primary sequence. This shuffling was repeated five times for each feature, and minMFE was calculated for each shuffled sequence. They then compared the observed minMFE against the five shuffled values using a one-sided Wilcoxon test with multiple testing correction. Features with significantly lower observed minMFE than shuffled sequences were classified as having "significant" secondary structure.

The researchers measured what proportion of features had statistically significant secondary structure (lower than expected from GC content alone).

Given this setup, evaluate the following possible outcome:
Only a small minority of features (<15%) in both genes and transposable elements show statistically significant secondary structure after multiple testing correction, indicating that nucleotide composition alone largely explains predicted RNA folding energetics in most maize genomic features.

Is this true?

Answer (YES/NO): NO